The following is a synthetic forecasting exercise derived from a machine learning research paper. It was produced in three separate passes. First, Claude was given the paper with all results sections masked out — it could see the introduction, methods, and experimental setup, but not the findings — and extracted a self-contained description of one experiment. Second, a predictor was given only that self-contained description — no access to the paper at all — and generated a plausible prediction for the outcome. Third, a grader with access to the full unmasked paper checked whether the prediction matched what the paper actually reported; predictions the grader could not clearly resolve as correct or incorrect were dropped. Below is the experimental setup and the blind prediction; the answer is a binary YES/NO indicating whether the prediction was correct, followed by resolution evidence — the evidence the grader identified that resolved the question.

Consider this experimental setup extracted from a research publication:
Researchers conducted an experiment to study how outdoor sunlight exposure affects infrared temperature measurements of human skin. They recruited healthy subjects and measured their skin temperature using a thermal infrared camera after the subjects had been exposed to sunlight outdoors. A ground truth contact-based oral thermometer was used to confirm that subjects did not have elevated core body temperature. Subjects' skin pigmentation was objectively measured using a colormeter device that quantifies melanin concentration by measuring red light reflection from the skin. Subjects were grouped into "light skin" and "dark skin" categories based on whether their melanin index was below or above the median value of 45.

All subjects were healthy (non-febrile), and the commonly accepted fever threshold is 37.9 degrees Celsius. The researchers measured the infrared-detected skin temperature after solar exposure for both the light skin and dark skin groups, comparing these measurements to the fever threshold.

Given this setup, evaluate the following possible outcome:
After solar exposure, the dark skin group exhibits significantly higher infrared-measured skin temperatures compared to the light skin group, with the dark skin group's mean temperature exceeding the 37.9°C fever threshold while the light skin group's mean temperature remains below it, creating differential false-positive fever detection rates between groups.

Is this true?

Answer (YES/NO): NO